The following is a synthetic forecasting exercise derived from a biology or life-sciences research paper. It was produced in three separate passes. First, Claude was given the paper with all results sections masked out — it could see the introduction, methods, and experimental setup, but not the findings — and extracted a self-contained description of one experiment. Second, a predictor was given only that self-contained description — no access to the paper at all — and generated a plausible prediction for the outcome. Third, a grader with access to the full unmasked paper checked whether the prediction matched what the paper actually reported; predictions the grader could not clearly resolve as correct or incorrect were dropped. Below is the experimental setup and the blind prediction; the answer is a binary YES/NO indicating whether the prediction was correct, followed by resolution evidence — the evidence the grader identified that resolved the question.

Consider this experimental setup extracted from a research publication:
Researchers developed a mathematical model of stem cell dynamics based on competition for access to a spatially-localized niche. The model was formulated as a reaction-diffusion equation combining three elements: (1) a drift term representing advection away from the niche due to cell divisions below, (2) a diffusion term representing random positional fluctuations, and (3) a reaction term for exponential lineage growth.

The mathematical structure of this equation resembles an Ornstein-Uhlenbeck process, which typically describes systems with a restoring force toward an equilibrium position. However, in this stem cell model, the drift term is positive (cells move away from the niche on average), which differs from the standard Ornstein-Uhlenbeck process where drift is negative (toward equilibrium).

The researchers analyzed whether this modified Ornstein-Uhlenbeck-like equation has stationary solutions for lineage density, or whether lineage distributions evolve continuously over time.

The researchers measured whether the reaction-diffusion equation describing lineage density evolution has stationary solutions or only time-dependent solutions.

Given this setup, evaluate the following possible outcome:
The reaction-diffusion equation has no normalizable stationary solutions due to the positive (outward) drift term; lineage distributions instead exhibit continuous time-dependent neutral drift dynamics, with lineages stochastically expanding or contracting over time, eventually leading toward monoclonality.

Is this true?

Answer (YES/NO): YES